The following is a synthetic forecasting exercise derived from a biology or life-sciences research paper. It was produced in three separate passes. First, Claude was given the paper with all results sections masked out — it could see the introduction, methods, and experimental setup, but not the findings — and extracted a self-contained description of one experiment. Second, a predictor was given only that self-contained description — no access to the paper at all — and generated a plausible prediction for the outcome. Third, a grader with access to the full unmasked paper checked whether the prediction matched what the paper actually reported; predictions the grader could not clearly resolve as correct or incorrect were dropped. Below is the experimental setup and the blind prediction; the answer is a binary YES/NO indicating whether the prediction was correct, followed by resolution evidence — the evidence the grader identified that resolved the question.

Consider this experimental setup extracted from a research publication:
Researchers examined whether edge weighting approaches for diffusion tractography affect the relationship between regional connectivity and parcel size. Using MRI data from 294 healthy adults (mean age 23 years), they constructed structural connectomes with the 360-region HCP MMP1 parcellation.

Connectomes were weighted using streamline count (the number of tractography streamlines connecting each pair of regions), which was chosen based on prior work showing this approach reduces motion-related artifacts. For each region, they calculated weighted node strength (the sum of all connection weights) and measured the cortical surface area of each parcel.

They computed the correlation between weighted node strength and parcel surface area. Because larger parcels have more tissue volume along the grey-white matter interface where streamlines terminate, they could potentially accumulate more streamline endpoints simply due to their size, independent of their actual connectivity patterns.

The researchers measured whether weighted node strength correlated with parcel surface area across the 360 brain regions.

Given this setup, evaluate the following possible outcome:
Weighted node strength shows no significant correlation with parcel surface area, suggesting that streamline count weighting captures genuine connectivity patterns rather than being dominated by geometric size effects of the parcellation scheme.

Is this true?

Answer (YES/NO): NO